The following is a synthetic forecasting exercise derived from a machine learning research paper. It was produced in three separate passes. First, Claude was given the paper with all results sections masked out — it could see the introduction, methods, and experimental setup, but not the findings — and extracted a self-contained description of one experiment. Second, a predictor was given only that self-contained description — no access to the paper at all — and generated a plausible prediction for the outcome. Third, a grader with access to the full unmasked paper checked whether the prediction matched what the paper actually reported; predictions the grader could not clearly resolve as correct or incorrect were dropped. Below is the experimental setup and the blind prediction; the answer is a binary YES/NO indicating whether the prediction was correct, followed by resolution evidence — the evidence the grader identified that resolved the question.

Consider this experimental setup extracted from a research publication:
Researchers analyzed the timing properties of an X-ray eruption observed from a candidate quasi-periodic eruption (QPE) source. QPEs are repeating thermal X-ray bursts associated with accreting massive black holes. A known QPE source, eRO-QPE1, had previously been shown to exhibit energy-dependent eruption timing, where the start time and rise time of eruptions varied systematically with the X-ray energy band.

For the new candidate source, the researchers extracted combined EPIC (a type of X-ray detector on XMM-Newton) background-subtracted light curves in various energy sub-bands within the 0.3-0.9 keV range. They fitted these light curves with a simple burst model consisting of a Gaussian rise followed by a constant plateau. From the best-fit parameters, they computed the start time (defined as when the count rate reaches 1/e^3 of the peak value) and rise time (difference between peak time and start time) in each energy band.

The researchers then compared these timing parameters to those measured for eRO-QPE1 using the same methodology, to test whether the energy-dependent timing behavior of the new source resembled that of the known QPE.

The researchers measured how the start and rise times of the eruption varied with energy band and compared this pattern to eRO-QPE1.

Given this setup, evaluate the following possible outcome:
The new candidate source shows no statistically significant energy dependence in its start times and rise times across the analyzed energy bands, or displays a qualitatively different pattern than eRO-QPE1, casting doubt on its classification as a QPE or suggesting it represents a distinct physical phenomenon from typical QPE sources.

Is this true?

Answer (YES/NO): NO